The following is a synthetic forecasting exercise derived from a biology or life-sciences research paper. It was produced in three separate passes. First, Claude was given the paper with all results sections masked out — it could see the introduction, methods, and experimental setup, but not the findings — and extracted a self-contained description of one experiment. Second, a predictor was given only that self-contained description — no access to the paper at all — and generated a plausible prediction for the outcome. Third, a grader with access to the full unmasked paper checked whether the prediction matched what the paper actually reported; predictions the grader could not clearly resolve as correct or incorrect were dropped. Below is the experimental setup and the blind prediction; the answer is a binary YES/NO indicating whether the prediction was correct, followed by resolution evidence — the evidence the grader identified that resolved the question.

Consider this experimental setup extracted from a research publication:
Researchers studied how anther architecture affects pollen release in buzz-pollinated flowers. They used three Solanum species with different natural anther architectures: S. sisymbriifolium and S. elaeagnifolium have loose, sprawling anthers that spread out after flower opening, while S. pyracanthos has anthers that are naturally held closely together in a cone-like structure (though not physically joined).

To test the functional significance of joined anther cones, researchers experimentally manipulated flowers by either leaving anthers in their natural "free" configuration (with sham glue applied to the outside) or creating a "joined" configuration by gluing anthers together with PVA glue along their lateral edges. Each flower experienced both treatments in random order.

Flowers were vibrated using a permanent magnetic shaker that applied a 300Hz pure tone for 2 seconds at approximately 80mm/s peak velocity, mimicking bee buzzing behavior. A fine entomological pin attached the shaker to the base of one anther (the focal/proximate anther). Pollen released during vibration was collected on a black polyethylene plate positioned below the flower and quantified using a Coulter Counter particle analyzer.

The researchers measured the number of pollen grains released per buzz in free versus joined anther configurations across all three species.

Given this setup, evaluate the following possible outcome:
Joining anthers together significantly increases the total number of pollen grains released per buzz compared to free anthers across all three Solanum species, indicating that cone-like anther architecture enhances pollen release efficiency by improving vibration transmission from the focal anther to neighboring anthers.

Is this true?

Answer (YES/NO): NO